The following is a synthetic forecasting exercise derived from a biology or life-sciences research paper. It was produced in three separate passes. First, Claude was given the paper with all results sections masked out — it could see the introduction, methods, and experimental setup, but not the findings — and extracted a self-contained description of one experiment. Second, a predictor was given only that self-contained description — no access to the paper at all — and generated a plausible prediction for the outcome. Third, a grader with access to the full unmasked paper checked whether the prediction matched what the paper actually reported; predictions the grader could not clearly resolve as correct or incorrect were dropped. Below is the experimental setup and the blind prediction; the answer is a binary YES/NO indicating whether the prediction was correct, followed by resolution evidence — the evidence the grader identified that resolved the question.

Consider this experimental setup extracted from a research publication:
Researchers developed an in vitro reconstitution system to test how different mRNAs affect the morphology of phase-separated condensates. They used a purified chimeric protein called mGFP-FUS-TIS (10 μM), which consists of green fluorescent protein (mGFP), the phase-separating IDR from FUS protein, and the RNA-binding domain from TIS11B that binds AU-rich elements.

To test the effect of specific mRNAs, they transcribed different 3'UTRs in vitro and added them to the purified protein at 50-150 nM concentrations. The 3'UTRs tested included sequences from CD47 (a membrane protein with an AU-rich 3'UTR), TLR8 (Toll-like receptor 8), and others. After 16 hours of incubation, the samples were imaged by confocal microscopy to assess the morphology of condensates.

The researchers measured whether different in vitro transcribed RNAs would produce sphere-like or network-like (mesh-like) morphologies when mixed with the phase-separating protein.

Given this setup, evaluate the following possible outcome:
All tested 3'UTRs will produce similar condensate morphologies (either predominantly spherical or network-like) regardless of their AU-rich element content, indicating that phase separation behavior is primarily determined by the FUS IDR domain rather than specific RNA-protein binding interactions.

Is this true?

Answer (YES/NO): NO